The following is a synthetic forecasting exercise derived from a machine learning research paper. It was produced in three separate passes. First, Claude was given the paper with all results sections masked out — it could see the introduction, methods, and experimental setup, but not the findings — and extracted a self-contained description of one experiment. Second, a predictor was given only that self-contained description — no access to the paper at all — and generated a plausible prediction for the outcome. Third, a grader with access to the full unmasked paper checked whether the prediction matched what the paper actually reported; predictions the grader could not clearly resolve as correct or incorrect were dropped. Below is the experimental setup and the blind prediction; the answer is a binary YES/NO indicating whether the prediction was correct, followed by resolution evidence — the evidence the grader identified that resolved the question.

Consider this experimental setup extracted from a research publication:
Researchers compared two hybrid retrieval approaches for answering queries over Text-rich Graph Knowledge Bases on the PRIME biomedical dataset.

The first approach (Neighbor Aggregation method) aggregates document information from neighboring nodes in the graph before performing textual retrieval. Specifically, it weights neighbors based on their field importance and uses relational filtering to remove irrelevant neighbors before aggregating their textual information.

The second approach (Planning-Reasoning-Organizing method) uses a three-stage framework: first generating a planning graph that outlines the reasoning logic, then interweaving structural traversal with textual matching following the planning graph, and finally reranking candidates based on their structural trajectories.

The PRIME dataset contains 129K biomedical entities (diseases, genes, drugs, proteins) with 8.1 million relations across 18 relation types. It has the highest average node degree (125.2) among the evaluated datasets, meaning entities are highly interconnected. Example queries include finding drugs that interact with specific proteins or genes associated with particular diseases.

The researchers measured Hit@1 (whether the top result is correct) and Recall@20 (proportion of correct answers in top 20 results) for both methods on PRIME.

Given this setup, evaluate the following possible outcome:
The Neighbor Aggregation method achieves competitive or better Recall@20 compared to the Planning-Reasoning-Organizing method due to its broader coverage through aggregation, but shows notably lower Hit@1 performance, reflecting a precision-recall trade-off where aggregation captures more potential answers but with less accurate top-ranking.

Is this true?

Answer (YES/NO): NO